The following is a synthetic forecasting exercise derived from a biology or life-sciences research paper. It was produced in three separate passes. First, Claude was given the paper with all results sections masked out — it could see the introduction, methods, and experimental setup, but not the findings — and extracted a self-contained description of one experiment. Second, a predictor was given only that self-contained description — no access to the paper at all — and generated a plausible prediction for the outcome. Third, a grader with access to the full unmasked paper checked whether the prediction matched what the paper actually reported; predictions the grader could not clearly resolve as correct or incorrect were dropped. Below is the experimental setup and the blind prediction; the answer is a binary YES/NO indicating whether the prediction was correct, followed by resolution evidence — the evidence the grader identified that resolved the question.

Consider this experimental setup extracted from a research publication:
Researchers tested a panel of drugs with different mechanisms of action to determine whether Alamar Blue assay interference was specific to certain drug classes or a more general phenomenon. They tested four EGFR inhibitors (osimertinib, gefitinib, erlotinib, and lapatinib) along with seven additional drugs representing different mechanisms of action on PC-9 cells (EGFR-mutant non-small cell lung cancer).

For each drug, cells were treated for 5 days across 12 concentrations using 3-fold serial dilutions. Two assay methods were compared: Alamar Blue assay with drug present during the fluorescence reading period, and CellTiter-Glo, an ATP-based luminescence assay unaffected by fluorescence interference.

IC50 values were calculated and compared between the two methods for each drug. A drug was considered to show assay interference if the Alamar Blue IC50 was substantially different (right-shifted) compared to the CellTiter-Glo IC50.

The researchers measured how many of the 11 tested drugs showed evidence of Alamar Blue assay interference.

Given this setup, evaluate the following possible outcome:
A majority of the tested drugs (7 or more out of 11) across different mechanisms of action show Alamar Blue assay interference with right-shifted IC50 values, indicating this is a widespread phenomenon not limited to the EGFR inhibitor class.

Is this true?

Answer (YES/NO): NO